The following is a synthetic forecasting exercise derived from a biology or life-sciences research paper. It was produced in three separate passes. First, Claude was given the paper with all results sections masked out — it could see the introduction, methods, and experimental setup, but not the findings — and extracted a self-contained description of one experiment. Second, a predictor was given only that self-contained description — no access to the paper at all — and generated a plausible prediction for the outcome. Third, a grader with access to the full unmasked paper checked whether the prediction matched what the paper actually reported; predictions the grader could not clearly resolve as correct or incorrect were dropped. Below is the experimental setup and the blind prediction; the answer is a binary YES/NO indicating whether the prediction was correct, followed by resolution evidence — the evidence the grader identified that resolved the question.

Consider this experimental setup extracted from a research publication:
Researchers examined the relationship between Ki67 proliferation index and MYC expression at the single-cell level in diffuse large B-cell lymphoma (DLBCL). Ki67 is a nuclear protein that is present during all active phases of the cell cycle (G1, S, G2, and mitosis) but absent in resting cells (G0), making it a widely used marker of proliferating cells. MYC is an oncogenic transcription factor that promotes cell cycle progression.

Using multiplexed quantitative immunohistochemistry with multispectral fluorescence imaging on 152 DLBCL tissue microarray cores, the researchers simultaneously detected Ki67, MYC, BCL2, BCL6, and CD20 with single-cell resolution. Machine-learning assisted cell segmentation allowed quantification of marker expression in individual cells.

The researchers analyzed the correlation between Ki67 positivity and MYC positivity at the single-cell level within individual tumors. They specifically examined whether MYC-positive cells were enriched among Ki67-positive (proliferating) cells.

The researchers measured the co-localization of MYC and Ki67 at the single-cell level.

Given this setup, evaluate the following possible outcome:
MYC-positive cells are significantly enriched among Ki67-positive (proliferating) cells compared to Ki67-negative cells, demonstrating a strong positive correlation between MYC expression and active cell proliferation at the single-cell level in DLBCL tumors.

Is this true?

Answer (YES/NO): NO